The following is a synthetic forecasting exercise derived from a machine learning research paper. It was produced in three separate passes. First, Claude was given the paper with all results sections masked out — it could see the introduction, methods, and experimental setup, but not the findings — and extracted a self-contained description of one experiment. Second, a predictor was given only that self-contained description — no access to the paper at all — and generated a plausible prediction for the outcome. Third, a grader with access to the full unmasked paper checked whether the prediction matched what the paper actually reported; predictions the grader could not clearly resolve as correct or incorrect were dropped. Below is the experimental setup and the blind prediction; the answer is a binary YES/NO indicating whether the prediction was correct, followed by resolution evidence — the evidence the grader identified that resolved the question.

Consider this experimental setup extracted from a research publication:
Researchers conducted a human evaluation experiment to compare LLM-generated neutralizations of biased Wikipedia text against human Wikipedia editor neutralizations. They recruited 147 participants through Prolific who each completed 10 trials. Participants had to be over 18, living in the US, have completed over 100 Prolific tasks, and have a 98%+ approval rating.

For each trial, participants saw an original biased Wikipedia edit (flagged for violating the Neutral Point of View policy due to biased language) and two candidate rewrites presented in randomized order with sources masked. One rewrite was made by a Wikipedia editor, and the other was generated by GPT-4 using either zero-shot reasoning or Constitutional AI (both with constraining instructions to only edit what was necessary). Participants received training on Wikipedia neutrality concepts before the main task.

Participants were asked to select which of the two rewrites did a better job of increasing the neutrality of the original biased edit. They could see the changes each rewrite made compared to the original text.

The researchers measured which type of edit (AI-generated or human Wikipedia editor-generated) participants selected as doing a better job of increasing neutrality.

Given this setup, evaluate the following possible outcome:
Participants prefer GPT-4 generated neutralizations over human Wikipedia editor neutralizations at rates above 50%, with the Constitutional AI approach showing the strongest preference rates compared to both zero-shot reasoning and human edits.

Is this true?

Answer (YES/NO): NO